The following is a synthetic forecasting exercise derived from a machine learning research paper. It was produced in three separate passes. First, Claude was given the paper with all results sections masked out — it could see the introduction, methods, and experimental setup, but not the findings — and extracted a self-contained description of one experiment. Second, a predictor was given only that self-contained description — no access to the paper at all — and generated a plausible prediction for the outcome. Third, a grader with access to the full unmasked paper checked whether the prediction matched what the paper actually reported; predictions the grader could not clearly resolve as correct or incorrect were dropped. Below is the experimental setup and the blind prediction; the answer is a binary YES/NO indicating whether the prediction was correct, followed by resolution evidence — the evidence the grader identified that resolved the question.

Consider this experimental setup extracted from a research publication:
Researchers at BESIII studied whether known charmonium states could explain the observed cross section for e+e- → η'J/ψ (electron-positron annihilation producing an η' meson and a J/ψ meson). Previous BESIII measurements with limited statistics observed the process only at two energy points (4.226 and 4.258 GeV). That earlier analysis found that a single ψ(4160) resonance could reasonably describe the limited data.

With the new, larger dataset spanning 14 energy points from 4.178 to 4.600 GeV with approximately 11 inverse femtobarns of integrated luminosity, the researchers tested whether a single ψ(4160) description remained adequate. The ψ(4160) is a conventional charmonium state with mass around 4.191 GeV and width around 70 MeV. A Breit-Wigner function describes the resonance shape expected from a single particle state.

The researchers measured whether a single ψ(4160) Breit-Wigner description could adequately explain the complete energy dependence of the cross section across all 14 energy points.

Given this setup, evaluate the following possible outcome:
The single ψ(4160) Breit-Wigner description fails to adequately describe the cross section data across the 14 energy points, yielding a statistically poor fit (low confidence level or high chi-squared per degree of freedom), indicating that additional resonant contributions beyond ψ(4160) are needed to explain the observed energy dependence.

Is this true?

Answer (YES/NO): YES